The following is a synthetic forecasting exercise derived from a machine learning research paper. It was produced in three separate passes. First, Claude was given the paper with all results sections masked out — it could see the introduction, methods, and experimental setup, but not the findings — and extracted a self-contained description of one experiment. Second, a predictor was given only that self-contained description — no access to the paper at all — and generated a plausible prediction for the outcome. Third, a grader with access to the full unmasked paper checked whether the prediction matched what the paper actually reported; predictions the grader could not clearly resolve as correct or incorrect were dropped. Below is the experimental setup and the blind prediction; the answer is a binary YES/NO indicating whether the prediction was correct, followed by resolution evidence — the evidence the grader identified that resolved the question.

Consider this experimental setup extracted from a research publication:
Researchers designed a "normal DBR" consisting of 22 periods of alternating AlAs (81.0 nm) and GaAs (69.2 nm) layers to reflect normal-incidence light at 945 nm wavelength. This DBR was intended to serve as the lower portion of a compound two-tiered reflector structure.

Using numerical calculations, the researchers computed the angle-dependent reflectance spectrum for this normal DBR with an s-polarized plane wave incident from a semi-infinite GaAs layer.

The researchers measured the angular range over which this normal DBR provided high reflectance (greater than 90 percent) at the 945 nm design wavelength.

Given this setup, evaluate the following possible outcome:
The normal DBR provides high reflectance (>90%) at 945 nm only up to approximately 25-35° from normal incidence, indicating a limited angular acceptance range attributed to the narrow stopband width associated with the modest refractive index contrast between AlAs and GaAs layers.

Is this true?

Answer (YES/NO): NO